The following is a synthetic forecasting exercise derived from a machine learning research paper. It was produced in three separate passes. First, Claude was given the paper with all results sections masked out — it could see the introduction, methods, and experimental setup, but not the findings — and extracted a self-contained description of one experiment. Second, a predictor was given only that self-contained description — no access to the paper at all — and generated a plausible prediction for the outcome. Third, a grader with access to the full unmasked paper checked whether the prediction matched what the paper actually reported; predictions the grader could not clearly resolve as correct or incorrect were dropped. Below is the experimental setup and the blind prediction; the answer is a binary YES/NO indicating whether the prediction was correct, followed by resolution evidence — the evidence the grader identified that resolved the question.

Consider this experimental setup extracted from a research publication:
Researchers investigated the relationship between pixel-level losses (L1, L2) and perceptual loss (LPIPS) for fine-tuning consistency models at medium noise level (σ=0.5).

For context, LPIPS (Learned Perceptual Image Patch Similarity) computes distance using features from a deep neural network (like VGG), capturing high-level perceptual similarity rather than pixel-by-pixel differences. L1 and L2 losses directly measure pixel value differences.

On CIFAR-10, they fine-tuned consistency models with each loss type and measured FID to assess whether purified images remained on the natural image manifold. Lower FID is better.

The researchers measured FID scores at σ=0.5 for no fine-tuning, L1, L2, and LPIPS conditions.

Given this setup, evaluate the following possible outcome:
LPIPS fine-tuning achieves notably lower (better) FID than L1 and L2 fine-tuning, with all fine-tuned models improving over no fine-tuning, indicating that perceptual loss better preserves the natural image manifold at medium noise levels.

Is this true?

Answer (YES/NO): NO